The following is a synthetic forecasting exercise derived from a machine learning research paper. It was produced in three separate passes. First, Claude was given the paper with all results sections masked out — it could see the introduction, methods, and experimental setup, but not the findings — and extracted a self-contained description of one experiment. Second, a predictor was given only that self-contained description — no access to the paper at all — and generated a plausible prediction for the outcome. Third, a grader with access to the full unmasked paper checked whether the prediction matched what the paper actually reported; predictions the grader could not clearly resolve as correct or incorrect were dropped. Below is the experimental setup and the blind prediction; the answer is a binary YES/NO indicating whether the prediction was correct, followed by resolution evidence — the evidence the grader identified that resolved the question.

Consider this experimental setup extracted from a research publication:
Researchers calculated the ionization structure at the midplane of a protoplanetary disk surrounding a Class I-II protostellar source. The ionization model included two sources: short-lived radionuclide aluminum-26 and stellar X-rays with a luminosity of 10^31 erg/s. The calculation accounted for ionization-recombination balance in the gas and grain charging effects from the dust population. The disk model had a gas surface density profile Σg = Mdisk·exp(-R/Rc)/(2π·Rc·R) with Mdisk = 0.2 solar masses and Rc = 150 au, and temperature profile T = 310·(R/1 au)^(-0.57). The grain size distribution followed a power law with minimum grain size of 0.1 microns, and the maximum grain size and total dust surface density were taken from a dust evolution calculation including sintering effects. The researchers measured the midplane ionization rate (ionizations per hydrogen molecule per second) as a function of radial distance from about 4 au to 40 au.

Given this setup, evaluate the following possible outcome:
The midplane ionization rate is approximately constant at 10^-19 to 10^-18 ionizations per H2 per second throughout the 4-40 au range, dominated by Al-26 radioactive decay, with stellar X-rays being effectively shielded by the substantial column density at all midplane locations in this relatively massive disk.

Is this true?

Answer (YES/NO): NO